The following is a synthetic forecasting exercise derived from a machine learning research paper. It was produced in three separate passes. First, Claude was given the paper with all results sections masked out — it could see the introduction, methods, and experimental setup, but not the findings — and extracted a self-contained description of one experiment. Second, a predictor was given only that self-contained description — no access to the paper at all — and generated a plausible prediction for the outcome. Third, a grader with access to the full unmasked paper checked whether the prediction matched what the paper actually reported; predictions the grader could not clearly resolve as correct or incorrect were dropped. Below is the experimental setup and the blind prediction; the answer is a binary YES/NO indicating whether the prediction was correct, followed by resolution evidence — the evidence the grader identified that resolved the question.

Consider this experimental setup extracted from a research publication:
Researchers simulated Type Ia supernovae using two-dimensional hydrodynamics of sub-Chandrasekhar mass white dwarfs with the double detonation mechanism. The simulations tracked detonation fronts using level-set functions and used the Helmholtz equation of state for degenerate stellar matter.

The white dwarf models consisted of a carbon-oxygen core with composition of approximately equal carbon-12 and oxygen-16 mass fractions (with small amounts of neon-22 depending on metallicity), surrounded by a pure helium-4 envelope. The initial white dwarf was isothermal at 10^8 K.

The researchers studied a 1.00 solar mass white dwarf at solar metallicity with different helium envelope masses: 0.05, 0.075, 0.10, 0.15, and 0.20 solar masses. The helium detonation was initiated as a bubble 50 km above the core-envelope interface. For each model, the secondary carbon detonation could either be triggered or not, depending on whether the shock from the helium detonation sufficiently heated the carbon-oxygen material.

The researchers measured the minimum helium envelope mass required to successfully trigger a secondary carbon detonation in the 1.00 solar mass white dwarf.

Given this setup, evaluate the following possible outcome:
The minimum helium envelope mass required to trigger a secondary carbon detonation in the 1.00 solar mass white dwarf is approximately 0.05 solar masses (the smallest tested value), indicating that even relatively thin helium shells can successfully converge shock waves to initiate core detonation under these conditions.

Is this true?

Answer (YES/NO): NO